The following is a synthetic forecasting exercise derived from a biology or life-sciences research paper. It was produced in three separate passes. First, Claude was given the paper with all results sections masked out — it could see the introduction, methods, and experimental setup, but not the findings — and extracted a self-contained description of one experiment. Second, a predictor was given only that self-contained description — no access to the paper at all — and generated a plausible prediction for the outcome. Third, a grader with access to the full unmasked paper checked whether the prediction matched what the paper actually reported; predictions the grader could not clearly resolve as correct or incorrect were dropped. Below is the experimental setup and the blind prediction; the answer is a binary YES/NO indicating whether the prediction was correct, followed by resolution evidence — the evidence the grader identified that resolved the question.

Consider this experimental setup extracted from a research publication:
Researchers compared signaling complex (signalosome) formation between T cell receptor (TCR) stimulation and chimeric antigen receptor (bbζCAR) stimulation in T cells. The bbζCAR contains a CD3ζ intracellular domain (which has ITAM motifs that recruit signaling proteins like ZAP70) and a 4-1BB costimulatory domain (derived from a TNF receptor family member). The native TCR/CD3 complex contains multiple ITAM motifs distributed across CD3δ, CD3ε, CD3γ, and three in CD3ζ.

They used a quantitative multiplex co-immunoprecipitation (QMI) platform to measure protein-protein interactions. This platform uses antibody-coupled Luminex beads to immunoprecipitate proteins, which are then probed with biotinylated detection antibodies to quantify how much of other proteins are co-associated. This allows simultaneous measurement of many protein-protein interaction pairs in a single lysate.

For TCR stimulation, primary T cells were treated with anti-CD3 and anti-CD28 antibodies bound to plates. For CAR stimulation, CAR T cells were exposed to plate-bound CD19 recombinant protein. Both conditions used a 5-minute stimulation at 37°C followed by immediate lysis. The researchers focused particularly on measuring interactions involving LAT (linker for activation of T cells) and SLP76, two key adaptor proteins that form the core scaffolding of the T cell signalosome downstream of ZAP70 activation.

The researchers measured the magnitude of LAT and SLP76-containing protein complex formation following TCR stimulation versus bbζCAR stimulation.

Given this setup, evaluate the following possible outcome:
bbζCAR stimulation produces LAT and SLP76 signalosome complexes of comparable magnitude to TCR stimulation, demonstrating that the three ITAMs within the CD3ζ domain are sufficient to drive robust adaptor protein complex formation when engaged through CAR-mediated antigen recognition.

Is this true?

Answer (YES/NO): NO